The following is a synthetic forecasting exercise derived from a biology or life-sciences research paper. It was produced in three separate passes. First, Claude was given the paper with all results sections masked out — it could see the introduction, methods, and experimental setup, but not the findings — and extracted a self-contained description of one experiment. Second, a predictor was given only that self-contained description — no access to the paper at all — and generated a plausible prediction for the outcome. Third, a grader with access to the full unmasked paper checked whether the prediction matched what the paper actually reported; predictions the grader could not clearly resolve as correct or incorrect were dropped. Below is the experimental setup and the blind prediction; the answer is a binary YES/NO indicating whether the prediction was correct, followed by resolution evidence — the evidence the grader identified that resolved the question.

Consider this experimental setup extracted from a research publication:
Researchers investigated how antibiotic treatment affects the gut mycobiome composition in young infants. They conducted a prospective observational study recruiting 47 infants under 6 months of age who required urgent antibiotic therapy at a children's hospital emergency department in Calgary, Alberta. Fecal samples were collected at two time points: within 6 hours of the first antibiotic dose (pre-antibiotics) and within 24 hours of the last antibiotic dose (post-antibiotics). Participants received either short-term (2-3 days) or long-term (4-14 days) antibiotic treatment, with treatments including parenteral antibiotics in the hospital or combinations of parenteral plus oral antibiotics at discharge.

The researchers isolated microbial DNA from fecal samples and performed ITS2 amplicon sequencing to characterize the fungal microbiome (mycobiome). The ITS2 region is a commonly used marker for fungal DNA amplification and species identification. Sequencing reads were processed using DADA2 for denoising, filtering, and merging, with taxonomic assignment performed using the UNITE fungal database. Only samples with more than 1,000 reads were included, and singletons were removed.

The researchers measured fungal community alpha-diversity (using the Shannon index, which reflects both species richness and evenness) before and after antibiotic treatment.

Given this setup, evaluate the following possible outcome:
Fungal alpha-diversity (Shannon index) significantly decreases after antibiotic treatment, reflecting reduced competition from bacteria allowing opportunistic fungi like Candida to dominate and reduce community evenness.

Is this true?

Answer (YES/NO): NO